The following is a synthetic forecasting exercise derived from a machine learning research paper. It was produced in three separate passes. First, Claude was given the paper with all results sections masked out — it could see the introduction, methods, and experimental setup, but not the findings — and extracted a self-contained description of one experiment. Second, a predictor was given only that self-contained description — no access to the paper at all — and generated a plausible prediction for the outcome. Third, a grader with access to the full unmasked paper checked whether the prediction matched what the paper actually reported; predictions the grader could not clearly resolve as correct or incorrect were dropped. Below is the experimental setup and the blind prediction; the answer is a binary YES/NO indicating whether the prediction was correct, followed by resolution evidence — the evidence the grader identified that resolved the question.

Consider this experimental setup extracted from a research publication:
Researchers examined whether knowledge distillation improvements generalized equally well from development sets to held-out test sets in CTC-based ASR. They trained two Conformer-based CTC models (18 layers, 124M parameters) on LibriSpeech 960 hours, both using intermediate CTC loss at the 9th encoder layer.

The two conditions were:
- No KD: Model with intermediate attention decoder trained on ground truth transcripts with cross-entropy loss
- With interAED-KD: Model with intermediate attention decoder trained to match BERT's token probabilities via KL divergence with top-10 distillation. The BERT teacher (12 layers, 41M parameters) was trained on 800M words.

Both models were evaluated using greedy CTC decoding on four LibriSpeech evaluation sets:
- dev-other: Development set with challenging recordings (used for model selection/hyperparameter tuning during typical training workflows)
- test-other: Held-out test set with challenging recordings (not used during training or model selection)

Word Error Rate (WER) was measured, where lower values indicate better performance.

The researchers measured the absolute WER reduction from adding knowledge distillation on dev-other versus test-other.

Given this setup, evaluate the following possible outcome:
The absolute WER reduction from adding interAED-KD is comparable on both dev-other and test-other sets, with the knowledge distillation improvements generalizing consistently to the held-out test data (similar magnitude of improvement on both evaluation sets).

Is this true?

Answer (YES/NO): NO